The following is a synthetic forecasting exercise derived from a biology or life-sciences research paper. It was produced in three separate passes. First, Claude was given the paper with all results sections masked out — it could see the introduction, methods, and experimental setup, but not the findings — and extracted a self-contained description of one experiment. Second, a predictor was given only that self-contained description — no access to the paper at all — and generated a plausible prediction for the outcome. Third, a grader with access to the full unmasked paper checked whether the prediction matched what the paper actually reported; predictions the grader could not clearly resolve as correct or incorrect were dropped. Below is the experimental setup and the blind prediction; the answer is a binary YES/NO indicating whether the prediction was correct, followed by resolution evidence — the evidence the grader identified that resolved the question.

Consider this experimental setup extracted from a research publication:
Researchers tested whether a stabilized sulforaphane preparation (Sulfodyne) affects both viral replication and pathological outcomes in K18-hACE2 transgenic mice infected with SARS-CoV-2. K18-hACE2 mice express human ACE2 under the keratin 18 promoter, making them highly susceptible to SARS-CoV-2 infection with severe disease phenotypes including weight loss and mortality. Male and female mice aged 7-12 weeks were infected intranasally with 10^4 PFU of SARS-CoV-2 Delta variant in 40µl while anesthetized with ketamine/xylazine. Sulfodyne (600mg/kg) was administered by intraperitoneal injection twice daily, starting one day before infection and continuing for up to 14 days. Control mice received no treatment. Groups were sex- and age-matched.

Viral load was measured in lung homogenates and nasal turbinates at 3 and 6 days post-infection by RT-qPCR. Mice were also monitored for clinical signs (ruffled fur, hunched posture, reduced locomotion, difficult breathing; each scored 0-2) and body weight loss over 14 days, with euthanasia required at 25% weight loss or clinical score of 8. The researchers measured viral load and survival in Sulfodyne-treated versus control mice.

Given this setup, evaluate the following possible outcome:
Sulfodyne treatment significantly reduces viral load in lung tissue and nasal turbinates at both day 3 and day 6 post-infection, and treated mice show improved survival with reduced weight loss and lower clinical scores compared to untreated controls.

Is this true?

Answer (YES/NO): NO